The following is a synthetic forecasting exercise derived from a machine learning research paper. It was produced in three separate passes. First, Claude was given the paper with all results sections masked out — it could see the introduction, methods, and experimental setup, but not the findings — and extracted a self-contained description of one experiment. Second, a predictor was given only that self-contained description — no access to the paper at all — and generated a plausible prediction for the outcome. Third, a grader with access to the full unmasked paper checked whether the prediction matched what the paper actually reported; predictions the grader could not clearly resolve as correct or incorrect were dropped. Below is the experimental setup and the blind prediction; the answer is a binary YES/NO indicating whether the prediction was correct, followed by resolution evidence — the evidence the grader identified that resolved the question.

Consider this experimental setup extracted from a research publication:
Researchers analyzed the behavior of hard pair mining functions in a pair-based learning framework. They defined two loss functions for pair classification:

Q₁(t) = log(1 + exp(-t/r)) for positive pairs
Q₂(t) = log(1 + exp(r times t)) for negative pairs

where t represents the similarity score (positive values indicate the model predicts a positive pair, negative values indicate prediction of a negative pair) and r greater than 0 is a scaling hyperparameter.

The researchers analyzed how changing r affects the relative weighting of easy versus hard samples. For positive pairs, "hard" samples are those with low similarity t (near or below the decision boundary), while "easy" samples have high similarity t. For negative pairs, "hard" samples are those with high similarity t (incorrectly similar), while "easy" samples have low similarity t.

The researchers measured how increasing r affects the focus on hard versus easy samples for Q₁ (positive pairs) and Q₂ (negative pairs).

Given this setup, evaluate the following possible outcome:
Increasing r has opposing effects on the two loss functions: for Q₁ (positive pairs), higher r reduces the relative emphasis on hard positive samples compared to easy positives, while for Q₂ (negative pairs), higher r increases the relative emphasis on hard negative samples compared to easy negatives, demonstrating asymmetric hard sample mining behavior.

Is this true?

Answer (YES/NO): YES